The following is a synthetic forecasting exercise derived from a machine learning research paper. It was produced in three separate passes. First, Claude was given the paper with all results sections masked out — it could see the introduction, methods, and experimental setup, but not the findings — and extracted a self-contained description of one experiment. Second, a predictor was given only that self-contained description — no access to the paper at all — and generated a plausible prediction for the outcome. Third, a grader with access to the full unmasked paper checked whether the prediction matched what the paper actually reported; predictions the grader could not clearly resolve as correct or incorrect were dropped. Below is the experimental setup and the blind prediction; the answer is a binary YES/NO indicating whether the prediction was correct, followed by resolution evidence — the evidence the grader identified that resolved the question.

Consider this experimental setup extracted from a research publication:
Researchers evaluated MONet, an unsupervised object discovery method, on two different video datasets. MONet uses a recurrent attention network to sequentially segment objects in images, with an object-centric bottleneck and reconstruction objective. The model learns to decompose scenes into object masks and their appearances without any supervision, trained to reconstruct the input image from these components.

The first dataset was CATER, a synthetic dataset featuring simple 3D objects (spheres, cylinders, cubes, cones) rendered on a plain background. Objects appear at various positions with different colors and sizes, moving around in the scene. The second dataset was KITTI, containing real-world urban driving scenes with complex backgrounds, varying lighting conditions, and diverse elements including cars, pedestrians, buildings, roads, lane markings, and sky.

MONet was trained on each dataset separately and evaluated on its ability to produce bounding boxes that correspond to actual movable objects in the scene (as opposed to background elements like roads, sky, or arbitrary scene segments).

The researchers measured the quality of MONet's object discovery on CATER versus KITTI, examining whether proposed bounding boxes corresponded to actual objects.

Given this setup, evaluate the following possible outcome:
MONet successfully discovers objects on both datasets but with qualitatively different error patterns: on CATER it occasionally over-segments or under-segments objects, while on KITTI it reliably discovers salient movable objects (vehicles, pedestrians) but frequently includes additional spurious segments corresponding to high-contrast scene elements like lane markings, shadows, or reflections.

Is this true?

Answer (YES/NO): NO